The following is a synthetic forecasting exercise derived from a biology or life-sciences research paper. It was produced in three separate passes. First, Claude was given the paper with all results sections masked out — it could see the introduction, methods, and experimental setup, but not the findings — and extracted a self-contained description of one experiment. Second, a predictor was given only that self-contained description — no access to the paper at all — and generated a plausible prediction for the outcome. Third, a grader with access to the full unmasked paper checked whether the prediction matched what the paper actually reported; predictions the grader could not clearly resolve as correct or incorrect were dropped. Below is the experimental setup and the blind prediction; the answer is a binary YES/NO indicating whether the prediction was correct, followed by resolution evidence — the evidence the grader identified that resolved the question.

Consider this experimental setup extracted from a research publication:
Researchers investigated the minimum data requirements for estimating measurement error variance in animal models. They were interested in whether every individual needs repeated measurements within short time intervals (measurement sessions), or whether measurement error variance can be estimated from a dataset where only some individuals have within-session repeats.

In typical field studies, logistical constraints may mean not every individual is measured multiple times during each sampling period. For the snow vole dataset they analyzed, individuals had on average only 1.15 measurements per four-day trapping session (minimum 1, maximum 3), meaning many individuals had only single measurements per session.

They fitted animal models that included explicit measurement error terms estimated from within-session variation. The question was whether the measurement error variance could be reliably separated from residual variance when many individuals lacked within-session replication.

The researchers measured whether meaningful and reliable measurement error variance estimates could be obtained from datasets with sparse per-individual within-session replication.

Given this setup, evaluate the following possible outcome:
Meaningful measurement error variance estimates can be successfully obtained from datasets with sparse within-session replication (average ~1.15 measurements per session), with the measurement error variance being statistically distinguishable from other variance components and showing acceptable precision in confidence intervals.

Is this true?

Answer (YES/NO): YES